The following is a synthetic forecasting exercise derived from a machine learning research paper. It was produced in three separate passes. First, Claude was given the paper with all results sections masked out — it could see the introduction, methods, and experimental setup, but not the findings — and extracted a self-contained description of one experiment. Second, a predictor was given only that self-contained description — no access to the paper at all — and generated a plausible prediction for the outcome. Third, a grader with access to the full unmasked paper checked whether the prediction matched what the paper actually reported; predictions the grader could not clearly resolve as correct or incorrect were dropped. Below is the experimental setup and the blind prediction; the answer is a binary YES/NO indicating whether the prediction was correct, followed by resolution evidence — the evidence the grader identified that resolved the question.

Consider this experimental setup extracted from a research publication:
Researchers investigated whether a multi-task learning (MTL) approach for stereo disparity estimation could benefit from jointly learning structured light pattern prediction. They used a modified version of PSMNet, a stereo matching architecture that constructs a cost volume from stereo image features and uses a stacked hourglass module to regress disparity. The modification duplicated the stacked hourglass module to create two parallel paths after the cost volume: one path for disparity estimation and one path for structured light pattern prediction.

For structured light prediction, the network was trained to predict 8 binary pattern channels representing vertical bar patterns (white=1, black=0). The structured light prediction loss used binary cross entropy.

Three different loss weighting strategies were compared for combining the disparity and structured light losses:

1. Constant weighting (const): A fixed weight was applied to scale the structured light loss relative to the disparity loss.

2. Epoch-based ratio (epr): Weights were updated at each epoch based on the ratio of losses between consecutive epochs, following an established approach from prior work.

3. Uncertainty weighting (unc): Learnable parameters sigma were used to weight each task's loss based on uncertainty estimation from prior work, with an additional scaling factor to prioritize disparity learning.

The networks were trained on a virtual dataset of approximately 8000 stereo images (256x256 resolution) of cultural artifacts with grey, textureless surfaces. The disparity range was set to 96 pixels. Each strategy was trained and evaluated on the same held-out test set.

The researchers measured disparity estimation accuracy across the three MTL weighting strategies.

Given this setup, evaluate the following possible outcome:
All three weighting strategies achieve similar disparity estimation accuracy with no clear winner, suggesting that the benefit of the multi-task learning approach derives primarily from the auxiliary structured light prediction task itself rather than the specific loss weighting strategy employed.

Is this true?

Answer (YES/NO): NO